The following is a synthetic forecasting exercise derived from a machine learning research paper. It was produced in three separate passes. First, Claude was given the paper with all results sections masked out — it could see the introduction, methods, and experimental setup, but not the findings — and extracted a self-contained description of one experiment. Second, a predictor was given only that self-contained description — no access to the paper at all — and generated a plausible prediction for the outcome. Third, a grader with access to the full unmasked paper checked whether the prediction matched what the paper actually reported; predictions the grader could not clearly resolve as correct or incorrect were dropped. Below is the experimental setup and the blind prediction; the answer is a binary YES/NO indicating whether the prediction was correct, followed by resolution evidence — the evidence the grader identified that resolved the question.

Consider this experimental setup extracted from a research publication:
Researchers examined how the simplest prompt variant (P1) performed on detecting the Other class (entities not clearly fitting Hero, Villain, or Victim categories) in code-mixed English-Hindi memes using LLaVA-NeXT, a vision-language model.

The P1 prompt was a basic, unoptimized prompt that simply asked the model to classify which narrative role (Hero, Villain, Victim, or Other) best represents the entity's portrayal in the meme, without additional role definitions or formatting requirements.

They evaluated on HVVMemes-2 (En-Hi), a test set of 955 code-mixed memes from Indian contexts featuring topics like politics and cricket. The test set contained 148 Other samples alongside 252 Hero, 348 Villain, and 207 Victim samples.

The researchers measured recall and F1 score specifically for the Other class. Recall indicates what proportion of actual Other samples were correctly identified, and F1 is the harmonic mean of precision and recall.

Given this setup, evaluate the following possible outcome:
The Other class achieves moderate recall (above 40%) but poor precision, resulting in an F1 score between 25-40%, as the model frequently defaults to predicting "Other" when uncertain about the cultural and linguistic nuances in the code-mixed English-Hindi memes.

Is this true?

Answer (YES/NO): NO